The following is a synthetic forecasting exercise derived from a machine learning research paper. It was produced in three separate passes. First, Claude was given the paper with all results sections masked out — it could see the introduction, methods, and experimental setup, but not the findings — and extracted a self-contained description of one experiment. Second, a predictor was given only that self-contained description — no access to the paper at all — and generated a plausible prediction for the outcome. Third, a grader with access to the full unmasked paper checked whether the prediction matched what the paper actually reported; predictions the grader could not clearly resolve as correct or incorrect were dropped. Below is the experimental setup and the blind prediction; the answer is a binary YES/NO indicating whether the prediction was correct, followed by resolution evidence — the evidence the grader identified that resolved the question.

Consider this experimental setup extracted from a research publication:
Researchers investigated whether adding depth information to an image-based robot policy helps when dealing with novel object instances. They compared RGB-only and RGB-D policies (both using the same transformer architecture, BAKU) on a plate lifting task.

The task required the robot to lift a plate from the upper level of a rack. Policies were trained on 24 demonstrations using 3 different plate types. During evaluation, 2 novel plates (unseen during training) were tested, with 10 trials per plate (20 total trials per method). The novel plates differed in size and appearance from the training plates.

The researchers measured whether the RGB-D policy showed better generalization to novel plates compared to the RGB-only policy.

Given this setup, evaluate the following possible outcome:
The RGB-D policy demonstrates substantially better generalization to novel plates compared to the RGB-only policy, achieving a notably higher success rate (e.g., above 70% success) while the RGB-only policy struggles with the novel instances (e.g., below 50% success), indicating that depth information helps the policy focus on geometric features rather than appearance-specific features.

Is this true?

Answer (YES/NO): NO